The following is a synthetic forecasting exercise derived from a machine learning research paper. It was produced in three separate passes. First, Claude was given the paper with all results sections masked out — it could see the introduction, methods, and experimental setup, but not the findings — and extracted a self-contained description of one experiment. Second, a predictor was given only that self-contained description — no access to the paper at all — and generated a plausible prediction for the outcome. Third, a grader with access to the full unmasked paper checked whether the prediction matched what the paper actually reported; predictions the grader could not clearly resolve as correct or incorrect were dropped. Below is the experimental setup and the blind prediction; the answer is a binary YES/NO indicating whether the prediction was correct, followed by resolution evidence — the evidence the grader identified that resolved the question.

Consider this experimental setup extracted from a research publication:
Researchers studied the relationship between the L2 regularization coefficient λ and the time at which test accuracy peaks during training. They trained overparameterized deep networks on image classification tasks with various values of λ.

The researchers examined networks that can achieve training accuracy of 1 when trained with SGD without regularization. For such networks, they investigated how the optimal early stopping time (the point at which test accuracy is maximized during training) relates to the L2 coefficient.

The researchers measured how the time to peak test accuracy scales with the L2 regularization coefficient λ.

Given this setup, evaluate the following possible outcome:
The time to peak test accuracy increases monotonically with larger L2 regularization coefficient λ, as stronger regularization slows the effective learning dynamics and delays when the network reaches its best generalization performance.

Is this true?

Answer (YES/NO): NO